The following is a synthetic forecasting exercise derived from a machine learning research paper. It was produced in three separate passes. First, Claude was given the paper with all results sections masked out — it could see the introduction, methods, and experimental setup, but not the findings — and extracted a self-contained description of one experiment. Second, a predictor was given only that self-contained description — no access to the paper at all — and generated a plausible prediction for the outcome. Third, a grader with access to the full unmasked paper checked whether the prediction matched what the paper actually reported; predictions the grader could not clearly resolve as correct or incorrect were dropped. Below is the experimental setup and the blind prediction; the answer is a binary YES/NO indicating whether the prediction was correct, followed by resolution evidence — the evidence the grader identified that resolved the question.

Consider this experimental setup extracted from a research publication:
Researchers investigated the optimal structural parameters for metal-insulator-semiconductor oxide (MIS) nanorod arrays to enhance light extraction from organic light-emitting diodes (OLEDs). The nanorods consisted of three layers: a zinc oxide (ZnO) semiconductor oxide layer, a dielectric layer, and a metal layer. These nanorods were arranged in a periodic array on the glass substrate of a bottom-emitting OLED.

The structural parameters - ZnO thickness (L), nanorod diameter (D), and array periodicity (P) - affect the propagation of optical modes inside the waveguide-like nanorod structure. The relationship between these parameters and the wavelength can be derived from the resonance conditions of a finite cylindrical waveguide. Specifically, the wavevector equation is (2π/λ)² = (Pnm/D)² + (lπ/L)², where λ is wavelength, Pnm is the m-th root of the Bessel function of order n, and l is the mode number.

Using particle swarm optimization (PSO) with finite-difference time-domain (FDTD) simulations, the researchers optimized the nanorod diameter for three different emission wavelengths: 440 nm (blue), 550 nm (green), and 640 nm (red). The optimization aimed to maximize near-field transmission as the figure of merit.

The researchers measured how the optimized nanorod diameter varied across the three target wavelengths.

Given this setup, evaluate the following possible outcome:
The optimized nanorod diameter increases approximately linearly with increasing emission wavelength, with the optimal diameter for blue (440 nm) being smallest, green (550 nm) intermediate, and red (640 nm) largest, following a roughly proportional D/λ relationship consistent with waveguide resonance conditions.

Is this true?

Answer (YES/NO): NO